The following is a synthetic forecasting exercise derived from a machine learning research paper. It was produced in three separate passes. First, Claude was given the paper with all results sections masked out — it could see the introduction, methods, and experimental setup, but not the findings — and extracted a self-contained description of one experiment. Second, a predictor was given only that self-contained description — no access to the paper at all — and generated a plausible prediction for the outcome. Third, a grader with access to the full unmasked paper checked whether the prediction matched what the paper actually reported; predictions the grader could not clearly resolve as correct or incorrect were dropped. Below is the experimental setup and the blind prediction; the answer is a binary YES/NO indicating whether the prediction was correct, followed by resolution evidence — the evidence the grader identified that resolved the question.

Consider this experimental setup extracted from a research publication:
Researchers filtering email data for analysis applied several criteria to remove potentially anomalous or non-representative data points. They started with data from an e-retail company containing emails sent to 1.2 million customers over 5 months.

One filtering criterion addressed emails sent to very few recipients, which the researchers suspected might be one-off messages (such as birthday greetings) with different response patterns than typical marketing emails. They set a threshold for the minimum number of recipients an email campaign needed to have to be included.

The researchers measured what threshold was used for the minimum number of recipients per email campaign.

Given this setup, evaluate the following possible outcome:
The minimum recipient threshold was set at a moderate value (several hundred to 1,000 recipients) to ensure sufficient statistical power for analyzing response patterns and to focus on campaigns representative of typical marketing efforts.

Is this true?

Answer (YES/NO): YES